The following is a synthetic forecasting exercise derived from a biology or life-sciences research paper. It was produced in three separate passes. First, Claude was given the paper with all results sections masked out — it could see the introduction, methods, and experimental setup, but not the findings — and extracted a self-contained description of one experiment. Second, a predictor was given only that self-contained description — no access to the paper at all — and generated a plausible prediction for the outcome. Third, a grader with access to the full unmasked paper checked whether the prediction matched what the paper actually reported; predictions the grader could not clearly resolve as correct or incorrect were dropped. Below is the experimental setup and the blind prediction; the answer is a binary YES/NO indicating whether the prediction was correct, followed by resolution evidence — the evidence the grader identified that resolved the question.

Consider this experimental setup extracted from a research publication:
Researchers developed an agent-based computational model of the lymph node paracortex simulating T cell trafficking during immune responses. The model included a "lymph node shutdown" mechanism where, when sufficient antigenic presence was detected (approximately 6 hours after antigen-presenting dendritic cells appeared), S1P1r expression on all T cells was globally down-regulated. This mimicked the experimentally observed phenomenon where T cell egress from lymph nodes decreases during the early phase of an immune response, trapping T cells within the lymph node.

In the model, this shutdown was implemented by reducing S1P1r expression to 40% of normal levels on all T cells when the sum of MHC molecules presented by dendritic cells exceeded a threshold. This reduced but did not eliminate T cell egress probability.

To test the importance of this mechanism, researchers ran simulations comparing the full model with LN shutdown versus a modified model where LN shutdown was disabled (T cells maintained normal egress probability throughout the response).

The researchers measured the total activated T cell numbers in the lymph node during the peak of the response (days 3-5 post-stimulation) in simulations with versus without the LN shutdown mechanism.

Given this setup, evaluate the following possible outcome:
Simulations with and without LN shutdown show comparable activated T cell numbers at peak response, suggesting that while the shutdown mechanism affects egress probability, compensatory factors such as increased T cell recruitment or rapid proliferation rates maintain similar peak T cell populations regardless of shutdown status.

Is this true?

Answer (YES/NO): NO